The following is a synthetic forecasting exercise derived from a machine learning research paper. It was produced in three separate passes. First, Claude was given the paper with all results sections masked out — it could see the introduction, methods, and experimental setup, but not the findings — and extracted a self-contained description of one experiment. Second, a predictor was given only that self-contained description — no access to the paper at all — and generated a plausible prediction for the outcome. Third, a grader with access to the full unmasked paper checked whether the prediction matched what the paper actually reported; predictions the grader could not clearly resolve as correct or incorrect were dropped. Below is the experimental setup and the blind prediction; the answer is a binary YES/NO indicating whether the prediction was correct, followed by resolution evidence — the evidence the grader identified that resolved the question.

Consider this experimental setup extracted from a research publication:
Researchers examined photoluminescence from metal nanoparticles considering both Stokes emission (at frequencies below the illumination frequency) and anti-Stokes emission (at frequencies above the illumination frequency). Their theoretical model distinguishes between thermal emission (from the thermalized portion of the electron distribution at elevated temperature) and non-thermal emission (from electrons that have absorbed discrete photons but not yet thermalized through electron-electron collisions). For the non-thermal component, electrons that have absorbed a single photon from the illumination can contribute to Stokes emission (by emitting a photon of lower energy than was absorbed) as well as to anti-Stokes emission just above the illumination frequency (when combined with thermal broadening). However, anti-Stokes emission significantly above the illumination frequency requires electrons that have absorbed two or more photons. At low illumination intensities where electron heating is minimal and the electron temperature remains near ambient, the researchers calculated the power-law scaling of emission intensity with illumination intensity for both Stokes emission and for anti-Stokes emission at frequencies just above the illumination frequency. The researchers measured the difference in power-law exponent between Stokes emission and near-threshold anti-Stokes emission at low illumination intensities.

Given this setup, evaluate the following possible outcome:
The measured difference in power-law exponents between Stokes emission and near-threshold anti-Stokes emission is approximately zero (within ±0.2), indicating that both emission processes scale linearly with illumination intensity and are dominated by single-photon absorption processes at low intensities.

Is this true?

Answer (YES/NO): NO